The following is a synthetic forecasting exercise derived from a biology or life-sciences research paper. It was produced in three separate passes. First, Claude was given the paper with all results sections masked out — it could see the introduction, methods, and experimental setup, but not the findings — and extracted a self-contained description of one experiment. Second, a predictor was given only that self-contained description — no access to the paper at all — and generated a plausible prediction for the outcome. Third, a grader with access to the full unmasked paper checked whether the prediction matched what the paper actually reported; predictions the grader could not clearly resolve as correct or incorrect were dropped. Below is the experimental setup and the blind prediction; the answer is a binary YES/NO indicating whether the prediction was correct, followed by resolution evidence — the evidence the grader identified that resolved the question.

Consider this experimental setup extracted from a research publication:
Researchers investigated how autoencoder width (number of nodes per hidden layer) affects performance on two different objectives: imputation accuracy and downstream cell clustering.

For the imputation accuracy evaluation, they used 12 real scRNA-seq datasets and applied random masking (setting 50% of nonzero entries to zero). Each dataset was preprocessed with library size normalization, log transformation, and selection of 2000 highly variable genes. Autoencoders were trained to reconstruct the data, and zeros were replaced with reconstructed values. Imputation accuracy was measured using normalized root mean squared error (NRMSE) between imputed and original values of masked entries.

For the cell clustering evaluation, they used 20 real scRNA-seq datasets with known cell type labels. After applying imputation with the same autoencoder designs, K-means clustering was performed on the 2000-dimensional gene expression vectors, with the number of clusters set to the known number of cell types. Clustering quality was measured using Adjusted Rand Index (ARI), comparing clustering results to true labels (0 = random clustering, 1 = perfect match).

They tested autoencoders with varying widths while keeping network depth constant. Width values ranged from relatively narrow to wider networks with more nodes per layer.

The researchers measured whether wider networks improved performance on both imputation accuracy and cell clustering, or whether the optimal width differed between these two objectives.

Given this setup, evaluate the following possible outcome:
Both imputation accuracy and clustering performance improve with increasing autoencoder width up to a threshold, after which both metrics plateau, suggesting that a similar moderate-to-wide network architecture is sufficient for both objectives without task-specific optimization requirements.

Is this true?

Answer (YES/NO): NO